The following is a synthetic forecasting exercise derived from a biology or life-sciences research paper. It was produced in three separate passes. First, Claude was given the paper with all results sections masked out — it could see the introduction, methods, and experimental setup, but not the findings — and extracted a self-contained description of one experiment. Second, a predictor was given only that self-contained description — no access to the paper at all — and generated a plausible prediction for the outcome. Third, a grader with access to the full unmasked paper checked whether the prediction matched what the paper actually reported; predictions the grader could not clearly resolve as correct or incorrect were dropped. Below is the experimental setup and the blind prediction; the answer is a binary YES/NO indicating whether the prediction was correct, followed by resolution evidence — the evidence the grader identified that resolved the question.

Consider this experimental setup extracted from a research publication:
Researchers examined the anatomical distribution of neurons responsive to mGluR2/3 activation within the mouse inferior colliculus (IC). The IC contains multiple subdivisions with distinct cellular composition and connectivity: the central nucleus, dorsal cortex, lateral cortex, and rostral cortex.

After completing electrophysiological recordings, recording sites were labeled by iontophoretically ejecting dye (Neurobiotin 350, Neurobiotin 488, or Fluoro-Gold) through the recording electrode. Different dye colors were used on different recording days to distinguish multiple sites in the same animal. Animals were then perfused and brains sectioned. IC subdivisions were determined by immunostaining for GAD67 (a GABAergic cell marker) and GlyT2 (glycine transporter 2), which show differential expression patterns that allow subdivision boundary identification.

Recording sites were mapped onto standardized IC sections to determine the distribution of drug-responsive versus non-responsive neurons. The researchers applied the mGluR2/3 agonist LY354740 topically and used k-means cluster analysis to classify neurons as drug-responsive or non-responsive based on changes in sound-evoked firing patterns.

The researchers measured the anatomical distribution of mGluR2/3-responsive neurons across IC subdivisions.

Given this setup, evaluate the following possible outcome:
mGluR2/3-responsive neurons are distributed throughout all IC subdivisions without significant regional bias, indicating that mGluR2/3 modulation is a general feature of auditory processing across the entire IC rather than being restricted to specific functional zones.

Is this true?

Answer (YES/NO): NO